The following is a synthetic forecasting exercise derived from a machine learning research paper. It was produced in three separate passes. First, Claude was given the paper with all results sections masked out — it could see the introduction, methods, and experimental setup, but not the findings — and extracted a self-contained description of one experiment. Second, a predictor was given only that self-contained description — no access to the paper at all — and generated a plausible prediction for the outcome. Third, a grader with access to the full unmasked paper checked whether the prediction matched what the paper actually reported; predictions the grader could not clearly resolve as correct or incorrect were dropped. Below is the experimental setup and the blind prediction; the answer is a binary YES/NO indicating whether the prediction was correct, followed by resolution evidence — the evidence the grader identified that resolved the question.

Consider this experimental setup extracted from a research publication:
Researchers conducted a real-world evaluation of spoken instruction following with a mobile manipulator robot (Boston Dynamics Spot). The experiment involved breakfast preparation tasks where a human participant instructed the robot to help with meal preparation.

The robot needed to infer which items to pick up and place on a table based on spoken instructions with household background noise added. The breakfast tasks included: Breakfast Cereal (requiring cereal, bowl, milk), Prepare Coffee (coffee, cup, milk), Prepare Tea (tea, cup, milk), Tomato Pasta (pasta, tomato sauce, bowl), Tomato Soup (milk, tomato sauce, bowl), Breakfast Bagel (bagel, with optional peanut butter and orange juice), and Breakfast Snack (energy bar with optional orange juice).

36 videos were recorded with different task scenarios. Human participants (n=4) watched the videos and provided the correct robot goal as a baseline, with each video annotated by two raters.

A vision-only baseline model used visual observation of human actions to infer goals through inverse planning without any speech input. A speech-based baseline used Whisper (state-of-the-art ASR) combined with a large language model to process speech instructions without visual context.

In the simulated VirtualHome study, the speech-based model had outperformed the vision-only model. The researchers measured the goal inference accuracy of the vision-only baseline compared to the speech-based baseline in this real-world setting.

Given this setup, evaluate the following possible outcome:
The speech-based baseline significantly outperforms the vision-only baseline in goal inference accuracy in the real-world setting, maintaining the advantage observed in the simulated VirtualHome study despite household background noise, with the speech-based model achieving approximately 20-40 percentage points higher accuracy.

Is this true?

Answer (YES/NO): NO